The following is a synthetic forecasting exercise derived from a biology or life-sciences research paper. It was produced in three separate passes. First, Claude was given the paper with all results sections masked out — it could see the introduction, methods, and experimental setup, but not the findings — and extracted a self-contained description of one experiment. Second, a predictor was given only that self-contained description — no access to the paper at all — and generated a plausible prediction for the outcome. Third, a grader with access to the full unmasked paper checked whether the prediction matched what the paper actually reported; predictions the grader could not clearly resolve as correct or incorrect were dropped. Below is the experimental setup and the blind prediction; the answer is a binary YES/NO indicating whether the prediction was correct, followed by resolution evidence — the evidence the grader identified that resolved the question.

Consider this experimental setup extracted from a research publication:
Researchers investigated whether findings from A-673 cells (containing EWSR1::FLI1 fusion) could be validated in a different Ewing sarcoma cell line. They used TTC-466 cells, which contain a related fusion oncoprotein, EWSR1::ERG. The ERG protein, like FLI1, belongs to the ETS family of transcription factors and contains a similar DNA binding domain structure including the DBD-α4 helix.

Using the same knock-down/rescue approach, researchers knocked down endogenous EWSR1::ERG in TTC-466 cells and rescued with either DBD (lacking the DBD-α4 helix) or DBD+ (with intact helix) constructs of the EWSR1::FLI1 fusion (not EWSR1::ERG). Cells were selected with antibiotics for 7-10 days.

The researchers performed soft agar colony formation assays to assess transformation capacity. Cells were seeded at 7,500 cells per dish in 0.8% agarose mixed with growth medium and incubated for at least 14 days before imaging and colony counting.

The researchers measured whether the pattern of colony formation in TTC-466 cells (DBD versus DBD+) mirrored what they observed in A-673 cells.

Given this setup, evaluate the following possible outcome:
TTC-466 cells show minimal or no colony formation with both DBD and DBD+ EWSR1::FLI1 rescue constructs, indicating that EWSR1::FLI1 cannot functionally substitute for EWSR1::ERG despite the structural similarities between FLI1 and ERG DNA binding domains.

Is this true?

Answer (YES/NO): NO